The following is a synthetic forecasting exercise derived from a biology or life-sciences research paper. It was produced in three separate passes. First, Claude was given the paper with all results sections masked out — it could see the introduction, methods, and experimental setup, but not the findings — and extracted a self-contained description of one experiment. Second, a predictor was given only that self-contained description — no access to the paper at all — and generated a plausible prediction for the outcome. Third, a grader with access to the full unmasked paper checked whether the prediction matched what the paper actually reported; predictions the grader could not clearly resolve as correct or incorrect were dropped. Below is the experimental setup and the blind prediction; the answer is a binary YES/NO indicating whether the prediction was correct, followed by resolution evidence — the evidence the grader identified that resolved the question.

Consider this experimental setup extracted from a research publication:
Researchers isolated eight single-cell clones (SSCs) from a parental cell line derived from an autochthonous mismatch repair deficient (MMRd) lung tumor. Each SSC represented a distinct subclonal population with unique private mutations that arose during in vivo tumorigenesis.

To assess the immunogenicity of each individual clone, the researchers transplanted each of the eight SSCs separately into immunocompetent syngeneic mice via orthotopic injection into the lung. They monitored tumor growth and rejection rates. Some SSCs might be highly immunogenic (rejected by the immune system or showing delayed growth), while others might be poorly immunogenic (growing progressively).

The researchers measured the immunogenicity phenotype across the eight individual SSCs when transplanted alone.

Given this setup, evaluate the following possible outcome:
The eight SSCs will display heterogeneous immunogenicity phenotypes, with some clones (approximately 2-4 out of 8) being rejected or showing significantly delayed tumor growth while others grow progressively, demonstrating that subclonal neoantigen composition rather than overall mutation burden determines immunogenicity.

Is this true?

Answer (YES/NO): YES